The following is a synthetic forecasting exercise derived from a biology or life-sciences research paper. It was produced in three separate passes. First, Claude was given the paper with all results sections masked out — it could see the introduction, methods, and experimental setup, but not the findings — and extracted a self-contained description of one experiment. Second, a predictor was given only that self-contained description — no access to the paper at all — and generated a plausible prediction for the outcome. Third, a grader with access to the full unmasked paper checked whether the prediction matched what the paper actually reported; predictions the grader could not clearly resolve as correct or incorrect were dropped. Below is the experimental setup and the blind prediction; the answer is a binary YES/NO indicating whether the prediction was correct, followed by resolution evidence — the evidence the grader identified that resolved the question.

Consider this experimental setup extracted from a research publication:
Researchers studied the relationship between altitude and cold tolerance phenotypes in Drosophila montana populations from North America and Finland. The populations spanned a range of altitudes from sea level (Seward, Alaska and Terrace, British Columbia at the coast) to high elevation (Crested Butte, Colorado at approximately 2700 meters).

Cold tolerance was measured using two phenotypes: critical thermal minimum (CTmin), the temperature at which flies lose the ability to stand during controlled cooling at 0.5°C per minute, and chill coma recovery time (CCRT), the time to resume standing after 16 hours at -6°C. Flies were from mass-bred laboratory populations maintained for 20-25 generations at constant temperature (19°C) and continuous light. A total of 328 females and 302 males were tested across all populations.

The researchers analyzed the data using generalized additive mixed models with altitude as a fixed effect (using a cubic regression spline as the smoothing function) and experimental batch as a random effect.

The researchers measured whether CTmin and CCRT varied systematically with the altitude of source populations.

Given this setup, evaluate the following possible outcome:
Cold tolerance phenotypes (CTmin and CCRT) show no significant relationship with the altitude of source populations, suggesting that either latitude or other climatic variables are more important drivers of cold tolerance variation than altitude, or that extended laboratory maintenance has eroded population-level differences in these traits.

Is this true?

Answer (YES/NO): NO